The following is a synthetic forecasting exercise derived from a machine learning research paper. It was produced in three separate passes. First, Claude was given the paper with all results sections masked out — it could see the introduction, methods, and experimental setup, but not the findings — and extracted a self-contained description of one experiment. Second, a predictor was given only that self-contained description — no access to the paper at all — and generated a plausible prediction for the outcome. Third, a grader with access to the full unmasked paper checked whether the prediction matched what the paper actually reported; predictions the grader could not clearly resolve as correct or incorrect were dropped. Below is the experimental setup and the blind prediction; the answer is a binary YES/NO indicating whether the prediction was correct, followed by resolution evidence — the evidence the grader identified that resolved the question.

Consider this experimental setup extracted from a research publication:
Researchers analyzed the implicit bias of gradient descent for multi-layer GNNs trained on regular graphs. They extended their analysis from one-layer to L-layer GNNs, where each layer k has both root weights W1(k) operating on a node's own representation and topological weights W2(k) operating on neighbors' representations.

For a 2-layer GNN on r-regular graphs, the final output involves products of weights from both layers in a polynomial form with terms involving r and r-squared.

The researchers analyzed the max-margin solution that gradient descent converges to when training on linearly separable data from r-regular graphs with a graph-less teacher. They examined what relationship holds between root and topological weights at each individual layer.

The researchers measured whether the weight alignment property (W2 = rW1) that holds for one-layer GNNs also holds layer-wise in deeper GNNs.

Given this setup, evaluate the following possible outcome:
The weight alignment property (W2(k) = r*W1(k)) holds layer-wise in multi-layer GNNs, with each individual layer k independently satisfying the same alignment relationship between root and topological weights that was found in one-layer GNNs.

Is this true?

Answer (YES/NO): YES